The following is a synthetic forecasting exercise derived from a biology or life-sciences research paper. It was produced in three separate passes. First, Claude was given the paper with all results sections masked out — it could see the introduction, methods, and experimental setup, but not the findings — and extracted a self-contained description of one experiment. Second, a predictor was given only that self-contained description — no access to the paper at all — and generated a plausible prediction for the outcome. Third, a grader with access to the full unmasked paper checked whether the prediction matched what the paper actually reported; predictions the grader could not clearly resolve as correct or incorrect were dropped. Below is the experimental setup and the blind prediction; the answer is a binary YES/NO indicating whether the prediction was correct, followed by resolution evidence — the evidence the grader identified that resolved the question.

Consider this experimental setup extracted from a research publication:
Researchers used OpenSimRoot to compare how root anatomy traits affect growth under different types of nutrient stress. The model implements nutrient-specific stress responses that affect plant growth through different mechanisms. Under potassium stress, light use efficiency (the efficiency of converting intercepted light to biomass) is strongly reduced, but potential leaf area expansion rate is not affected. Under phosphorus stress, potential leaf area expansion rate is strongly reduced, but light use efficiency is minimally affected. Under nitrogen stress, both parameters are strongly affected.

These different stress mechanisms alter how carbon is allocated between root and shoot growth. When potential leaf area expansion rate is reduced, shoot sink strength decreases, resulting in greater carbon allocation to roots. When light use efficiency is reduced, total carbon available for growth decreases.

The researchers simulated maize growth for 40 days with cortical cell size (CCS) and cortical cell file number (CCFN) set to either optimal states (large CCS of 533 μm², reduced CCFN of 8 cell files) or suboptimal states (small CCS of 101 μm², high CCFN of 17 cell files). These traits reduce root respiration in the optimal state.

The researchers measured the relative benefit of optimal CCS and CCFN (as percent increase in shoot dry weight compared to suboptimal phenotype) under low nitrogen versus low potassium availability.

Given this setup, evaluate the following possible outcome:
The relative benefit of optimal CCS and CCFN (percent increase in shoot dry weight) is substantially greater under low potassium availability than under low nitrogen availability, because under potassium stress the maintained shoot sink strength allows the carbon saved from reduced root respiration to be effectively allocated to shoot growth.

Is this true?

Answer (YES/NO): NO